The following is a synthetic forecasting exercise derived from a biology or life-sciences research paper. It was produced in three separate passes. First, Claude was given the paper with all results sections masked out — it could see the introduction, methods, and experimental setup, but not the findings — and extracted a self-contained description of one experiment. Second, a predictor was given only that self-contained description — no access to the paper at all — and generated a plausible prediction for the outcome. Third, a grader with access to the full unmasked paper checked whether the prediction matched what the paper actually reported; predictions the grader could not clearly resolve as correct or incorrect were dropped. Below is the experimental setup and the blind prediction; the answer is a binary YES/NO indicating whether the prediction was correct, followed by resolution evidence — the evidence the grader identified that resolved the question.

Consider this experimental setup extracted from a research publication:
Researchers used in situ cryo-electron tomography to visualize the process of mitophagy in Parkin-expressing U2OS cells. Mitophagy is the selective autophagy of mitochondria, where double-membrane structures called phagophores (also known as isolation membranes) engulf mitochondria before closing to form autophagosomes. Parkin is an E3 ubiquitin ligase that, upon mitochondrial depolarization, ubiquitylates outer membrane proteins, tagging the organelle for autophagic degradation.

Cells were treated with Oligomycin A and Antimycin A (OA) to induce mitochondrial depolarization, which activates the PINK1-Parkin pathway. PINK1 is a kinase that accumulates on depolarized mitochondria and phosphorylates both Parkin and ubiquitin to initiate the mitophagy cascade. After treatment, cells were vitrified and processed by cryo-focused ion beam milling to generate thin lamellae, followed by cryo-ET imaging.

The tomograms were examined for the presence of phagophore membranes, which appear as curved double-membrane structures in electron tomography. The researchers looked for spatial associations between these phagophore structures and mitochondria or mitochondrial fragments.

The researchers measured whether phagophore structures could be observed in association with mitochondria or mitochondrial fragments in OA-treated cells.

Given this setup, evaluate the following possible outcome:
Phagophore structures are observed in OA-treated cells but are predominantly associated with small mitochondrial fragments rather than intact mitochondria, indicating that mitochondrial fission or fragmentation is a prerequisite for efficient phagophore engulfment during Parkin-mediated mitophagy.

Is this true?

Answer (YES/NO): NO